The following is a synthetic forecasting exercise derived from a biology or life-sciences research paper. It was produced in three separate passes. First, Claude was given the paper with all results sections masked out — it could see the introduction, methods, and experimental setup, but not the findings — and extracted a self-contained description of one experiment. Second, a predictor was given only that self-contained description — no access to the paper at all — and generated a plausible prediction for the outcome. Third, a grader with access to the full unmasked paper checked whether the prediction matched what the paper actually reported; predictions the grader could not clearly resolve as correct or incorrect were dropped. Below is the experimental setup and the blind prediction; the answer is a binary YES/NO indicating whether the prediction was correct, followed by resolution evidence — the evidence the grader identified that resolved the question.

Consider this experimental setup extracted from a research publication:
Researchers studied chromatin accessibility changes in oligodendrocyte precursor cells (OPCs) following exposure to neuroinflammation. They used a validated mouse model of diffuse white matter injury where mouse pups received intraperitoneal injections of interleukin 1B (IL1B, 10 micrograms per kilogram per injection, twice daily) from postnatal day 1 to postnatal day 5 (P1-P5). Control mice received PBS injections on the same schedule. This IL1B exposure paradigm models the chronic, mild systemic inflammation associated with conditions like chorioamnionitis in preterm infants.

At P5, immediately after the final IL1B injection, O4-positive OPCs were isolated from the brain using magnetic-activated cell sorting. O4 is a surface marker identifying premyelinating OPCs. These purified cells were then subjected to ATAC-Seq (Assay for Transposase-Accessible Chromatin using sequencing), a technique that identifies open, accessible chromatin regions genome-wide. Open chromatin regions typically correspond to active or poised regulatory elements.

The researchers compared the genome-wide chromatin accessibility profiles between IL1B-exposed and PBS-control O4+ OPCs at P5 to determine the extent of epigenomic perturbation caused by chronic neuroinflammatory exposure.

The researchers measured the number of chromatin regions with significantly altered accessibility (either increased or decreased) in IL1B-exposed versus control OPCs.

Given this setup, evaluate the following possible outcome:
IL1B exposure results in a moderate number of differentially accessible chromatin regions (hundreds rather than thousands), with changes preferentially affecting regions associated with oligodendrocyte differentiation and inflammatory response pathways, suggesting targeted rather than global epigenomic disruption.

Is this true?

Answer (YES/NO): NO